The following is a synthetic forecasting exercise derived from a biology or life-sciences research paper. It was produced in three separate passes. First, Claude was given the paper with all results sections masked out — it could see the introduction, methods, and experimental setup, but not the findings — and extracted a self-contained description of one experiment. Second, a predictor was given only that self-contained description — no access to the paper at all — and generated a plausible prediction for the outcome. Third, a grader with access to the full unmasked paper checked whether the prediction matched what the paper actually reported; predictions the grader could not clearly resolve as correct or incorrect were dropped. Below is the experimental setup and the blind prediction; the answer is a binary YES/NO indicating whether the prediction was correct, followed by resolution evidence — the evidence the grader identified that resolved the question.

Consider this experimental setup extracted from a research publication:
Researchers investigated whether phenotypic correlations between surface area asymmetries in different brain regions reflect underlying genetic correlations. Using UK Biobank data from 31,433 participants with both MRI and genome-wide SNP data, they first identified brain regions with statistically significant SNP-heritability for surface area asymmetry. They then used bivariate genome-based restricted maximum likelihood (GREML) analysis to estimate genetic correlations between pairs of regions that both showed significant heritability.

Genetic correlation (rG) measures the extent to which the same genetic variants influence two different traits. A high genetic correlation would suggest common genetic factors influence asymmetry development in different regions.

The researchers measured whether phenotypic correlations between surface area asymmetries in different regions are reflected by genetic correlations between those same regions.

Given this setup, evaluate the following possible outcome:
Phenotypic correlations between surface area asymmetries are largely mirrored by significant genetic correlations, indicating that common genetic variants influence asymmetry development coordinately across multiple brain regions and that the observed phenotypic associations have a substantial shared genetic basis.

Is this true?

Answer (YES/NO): YES